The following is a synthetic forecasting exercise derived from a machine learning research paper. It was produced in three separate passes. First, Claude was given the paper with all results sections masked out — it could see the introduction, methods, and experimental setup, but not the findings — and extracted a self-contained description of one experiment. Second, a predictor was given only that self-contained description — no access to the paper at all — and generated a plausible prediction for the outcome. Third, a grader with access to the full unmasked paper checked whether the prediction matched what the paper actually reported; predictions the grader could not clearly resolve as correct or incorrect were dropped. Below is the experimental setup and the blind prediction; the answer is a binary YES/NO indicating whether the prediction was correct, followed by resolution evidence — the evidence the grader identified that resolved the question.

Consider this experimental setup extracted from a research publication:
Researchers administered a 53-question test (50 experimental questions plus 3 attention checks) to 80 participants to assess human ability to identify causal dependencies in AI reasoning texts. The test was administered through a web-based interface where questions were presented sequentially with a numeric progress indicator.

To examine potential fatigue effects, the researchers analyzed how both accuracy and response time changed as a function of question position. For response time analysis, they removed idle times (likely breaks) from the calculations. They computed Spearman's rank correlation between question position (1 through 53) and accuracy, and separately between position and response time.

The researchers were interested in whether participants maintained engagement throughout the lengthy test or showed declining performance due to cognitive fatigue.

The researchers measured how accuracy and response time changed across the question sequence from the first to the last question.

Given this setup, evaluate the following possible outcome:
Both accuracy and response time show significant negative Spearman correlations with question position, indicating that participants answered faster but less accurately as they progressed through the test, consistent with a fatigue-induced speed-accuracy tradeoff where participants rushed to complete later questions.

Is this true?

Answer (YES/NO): NO